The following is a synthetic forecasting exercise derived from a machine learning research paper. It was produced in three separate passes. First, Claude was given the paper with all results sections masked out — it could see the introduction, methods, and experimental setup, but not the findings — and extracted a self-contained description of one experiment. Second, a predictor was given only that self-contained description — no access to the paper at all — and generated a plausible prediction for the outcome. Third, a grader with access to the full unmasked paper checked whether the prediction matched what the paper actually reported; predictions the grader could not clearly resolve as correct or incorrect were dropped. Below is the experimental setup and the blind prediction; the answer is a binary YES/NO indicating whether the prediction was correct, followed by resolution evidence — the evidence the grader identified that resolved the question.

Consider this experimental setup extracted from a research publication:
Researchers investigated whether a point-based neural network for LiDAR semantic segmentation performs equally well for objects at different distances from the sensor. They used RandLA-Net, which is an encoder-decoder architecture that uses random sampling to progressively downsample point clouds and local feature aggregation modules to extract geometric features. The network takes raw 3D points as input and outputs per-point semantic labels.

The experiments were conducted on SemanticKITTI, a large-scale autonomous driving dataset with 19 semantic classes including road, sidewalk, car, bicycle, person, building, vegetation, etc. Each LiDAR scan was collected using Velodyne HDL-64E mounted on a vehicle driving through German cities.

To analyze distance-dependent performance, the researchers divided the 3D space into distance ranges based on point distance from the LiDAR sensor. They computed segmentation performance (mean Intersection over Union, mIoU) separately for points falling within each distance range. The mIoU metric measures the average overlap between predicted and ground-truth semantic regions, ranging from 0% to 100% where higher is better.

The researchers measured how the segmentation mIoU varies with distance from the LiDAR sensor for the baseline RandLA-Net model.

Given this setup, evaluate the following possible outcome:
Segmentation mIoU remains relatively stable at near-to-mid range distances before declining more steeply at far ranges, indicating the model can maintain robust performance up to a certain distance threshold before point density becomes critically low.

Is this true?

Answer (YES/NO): NO